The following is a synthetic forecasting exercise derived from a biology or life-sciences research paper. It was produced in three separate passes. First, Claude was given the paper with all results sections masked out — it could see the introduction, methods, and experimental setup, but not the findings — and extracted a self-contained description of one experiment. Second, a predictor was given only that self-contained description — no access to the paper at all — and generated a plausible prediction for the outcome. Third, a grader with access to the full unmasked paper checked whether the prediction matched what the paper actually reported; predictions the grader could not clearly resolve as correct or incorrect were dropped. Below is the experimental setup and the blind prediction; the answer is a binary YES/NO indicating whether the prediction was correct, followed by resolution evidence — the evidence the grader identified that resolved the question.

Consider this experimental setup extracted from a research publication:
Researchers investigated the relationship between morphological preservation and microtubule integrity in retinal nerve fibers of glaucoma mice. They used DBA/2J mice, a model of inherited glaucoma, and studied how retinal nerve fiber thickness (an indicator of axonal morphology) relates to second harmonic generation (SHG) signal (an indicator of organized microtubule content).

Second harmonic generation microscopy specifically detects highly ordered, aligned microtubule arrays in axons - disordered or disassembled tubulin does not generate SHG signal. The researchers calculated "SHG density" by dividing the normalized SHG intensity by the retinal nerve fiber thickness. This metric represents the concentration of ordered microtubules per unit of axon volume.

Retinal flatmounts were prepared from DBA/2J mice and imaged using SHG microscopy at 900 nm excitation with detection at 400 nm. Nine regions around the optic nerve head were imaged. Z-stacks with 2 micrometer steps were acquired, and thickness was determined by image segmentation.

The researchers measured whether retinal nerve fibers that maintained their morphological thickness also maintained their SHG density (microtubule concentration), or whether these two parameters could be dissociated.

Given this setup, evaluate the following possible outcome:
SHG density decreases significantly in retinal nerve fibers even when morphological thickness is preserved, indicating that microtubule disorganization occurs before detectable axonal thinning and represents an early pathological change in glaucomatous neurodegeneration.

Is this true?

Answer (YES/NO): YES